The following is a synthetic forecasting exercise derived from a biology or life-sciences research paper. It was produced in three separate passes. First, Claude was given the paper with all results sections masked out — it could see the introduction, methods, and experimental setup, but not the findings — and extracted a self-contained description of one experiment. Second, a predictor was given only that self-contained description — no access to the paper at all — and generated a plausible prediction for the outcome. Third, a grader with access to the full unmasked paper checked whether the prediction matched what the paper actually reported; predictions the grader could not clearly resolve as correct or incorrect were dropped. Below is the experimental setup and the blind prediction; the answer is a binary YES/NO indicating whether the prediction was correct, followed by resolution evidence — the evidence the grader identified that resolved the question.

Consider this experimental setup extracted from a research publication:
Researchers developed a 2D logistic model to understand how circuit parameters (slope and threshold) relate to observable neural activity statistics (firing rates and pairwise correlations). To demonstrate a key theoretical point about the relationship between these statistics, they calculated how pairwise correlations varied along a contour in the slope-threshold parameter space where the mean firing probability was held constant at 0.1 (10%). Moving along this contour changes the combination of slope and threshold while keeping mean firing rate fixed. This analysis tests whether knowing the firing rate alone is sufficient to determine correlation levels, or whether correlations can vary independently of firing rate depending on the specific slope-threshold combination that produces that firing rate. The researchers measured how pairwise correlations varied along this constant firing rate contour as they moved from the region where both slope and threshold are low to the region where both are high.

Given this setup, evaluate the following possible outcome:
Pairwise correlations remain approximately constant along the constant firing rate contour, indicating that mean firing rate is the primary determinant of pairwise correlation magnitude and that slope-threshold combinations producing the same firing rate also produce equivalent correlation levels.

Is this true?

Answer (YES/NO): NO